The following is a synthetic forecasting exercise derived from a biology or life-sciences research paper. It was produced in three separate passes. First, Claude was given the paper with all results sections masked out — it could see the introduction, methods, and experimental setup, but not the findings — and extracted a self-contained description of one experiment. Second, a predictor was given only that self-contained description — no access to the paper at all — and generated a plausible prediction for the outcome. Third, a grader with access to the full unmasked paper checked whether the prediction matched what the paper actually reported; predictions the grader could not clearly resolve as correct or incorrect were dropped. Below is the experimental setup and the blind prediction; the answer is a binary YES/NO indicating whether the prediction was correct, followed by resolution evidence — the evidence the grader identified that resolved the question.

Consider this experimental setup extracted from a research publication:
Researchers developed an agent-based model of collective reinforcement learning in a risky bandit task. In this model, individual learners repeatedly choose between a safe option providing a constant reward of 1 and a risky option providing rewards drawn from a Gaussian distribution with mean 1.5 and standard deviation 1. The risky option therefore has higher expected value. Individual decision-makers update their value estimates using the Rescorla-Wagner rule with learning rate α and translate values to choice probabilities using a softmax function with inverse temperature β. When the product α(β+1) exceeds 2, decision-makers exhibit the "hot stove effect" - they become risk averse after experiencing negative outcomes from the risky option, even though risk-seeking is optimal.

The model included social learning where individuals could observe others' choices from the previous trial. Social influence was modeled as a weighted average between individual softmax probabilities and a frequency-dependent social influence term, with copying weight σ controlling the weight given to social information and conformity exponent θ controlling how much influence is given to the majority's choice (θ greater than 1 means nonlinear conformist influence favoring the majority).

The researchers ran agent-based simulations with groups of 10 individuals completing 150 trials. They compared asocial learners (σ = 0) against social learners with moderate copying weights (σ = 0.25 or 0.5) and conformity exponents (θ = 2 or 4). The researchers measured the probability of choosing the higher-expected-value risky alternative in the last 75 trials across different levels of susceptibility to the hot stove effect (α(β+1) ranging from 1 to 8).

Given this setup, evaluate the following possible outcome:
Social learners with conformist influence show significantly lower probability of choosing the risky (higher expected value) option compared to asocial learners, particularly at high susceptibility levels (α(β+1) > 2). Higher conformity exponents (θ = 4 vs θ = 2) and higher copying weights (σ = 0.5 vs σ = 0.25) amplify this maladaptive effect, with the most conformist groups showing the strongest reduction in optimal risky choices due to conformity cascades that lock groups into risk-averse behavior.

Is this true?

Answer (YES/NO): NO